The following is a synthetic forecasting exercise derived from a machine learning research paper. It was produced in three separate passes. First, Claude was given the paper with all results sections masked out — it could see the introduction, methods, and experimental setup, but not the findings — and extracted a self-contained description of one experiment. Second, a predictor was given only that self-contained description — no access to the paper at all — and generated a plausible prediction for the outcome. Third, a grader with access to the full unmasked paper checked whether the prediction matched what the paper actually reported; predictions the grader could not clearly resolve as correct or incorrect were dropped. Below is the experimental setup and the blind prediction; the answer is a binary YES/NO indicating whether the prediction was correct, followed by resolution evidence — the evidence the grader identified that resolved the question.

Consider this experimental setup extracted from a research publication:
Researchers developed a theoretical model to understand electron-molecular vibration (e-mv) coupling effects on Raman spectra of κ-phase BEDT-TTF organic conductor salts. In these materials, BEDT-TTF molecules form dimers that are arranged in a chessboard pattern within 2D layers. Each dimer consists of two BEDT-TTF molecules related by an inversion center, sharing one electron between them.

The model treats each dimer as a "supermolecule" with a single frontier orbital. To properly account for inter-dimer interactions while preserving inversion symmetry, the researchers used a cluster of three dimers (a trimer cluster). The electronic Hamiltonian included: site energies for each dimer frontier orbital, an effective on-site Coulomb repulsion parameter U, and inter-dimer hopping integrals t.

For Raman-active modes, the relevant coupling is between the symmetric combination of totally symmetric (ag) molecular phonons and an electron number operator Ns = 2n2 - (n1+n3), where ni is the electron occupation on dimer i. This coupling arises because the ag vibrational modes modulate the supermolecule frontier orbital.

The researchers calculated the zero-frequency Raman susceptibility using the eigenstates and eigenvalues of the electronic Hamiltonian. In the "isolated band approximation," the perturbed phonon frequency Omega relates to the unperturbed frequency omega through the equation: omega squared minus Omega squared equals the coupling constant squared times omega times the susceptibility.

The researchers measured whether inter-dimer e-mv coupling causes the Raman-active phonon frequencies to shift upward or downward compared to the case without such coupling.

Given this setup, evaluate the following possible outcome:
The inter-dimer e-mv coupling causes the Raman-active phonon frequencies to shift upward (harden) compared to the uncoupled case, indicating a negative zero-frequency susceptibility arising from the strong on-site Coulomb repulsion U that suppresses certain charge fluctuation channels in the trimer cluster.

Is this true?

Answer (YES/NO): NO